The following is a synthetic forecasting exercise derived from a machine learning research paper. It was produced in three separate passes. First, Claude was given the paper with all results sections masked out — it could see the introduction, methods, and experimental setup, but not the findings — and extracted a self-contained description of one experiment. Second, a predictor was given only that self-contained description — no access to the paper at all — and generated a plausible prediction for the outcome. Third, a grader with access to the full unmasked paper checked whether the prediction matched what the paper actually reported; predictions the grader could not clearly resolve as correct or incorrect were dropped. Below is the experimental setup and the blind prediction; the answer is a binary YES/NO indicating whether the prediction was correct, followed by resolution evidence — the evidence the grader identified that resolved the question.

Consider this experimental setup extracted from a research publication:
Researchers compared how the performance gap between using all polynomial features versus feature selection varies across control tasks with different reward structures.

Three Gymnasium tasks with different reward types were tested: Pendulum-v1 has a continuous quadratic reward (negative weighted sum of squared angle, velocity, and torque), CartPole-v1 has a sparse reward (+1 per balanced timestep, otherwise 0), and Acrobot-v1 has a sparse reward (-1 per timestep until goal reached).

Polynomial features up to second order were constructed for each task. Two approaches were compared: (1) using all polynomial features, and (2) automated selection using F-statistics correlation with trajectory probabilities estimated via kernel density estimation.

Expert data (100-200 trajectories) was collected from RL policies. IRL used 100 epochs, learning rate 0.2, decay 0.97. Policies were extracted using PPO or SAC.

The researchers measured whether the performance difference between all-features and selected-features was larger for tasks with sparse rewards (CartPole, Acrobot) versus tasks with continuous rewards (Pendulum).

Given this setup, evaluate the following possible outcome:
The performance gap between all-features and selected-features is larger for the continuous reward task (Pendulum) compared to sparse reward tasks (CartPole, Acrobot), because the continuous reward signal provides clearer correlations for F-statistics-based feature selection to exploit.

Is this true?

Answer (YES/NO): NO